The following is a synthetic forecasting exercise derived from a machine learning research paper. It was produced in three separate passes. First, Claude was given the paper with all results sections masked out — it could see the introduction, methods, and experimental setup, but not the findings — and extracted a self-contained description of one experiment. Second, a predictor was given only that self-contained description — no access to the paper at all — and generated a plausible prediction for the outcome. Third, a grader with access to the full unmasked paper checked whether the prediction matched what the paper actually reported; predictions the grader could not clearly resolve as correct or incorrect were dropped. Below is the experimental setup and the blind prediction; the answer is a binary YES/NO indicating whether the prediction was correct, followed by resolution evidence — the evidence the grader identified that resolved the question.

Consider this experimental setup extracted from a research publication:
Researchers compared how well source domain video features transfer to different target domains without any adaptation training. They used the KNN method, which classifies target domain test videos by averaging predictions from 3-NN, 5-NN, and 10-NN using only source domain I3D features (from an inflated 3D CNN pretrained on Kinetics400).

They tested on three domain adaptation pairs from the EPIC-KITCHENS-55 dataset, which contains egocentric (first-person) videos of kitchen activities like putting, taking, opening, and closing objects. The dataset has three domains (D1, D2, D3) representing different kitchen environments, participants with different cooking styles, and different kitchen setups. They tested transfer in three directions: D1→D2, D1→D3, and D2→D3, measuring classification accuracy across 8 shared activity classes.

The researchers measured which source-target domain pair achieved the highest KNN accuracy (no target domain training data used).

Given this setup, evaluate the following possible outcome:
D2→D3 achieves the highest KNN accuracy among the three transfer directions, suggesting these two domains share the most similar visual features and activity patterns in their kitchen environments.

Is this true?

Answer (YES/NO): YES